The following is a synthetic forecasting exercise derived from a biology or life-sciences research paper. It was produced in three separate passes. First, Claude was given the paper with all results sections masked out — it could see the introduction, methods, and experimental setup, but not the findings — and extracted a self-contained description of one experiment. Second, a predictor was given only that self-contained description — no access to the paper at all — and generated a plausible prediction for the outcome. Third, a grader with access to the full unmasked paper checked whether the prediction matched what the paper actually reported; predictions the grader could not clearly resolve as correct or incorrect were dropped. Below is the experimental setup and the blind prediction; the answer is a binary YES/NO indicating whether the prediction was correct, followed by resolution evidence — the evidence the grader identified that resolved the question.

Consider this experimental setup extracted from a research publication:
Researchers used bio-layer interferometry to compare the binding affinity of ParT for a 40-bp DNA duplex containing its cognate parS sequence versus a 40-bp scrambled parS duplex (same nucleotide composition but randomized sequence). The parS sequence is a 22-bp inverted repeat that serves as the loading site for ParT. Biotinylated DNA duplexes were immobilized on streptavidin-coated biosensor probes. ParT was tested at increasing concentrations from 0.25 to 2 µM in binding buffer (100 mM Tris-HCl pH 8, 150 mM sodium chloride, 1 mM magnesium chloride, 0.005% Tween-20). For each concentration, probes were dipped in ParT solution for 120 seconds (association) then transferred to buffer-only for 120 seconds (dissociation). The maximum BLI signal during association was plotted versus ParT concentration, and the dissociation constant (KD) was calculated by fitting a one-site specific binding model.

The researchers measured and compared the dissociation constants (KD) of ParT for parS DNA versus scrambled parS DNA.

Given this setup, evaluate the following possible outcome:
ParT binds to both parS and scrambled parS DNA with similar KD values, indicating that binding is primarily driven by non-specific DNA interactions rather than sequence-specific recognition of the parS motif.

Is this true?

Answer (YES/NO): NO